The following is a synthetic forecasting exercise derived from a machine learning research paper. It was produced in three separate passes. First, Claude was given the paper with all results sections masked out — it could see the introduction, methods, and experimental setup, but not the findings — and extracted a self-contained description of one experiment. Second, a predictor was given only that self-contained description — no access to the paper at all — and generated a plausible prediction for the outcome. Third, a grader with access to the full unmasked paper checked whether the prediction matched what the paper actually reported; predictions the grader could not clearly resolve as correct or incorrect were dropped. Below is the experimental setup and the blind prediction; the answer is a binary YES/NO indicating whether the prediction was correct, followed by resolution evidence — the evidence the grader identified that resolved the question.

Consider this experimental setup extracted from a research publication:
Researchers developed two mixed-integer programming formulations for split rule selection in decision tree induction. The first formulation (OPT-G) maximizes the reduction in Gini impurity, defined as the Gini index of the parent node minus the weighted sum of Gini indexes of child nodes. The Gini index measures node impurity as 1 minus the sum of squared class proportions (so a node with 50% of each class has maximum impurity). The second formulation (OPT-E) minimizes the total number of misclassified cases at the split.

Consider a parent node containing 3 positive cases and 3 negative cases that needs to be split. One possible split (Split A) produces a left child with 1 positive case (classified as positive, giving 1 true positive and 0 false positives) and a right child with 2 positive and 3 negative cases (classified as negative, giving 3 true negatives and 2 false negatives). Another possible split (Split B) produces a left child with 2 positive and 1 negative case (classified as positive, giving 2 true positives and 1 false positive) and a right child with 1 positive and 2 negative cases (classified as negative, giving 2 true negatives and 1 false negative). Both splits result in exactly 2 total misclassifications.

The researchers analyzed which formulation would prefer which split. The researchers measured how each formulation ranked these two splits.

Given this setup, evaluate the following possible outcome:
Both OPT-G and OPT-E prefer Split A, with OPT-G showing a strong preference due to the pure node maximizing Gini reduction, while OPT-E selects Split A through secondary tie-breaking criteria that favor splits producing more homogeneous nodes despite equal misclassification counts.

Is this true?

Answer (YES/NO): NO